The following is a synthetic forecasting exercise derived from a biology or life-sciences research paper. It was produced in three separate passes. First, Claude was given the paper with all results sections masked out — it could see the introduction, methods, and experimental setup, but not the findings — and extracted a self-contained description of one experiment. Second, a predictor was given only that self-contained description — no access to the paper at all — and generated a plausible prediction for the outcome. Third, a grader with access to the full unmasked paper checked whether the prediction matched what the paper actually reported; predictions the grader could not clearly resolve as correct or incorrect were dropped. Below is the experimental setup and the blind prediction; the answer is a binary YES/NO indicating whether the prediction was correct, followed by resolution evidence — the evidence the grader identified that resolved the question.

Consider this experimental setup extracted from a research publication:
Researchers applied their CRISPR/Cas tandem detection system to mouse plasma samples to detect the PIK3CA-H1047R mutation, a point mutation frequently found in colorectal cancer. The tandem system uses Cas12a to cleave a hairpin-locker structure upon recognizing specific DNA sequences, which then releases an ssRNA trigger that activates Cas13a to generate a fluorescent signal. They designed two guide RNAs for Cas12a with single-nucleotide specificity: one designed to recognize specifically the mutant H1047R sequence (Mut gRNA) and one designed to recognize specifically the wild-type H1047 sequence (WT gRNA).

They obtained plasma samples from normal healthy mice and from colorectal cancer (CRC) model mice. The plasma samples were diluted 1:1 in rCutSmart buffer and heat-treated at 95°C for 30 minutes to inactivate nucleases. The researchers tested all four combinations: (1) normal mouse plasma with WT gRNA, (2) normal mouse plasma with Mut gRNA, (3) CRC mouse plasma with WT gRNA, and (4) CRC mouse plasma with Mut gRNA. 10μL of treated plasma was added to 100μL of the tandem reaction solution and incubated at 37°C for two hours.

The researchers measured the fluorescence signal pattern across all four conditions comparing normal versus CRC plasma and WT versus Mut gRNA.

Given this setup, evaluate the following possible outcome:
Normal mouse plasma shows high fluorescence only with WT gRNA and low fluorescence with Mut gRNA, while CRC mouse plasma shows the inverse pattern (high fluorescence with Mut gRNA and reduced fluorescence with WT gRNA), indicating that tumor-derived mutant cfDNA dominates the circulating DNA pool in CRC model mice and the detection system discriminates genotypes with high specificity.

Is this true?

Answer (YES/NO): NO